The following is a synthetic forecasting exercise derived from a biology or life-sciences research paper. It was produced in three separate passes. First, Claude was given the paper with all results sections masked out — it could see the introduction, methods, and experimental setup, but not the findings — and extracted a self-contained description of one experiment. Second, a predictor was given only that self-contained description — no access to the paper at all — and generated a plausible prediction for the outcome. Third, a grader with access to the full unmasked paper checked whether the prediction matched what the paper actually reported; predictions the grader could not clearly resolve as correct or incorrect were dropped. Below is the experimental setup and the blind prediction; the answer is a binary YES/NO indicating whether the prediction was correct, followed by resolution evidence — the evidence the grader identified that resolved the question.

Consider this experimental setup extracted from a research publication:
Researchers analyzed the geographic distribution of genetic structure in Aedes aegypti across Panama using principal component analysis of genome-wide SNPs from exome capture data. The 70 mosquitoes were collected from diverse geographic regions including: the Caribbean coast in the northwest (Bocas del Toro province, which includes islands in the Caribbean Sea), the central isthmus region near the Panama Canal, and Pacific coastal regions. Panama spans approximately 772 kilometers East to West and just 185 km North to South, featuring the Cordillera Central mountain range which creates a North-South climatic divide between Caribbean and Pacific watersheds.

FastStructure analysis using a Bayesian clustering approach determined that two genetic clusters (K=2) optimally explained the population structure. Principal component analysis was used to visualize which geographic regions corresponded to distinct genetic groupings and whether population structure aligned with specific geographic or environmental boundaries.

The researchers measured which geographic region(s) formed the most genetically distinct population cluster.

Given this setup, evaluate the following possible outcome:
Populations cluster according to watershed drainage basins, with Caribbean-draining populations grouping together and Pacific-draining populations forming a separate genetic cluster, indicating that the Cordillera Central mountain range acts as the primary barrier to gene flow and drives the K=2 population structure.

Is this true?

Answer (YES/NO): NO